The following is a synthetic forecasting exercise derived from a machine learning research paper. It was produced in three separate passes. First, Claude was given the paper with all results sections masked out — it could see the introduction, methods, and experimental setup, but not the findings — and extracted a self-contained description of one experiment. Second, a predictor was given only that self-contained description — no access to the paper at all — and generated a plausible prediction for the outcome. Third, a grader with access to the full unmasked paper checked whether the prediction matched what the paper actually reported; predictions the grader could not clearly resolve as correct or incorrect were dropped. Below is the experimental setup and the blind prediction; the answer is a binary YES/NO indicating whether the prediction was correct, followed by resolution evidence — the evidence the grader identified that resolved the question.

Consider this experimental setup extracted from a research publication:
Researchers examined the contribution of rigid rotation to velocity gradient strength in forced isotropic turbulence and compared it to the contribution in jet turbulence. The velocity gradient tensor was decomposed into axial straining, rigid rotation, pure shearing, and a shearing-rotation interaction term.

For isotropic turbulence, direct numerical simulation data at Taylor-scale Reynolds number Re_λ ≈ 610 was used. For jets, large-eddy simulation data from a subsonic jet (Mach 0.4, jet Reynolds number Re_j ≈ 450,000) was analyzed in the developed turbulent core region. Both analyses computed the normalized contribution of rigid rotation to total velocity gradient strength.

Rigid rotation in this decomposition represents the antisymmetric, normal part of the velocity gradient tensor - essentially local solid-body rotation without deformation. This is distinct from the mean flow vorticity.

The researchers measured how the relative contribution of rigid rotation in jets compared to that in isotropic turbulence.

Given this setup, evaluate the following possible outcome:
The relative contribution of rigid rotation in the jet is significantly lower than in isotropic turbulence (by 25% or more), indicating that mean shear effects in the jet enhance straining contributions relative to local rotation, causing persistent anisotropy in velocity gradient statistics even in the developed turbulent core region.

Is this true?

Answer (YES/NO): NO